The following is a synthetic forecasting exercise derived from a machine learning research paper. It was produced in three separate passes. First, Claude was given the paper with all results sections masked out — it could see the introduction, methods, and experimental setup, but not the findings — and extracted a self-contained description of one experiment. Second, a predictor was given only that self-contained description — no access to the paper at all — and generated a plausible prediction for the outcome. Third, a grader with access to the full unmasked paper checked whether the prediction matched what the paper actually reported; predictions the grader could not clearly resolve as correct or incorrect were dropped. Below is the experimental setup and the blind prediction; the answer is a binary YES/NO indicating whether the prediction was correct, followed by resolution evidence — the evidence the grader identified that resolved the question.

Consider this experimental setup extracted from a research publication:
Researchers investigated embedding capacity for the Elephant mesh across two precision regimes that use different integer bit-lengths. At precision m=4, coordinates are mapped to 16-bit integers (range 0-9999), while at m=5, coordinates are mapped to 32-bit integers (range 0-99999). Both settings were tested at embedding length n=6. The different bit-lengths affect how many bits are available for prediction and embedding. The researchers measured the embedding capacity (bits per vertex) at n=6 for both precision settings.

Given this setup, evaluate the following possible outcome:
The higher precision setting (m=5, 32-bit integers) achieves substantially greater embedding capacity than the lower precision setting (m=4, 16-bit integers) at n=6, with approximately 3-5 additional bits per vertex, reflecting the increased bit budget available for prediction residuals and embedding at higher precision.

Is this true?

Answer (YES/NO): NO